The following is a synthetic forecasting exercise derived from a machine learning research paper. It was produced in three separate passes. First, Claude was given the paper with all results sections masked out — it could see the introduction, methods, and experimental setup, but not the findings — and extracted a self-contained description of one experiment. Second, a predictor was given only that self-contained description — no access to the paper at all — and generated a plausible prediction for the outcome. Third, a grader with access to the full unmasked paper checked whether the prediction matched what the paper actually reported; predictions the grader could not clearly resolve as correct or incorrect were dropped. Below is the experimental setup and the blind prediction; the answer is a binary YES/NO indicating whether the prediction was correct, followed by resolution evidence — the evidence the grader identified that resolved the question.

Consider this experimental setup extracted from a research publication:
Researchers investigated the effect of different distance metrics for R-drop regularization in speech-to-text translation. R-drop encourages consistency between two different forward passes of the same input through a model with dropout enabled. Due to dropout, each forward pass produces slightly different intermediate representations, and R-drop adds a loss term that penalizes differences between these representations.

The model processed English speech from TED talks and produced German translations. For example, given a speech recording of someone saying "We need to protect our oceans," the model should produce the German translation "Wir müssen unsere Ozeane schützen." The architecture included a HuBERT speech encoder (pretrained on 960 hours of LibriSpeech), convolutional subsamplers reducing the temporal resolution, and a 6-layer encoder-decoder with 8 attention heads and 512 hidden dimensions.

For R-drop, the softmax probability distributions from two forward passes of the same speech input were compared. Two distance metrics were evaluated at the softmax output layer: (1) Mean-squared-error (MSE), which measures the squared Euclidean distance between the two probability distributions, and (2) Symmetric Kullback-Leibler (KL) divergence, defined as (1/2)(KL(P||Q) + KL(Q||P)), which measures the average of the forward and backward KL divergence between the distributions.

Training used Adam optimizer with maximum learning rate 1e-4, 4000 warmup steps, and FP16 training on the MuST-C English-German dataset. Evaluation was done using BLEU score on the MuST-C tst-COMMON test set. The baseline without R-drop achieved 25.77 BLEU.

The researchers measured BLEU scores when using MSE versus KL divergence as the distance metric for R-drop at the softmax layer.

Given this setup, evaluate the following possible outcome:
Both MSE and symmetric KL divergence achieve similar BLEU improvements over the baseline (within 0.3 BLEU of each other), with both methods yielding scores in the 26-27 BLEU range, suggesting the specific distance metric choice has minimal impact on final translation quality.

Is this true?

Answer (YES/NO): NO